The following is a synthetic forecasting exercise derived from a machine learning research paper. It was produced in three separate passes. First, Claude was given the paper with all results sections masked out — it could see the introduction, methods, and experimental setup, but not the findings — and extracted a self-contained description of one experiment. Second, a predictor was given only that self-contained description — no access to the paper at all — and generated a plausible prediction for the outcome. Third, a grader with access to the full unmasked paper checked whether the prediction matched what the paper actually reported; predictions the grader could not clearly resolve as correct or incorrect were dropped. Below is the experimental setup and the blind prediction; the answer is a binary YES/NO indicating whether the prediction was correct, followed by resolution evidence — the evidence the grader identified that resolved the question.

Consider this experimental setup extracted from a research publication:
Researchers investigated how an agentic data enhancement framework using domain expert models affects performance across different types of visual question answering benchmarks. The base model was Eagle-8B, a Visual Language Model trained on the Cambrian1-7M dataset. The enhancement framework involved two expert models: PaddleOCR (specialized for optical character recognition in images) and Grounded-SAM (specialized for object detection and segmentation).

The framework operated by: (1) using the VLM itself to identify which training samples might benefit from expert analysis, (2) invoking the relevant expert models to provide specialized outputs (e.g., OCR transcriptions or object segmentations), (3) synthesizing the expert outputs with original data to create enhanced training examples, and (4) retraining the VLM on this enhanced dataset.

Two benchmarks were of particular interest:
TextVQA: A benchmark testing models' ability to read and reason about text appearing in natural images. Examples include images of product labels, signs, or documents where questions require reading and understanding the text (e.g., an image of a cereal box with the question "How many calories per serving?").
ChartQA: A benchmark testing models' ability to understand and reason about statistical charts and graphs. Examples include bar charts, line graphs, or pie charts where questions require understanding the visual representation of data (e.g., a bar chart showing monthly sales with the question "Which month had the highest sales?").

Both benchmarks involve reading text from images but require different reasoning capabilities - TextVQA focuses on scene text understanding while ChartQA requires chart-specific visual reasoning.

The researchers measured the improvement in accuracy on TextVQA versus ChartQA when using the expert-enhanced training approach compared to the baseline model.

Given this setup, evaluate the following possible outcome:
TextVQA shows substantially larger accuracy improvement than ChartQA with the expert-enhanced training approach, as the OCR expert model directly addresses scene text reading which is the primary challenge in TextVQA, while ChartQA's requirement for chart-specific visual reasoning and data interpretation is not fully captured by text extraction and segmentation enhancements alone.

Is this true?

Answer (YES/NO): YES